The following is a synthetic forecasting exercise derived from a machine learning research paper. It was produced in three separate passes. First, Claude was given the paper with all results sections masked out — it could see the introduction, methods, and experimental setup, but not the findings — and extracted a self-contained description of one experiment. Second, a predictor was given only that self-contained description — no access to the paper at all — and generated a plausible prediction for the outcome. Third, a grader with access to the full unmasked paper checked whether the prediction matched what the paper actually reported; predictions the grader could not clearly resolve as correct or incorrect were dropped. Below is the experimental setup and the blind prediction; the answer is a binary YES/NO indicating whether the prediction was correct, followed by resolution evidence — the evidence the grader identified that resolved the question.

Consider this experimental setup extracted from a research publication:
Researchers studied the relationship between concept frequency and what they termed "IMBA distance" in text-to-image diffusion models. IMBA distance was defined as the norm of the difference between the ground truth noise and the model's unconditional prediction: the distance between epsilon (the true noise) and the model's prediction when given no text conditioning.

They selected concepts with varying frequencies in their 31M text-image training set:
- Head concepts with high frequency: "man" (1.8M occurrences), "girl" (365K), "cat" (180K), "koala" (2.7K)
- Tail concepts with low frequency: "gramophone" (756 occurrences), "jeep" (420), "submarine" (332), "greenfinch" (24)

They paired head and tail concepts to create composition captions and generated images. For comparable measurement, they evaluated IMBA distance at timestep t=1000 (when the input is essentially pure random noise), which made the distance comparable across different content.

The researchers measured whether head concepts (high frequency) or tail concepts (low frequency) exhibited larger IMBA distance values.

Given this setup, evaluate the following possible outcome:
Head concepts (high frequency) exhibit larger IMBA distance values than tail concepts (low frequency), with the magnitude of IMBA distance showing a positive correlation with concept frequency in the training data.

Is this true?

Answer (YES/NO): NO